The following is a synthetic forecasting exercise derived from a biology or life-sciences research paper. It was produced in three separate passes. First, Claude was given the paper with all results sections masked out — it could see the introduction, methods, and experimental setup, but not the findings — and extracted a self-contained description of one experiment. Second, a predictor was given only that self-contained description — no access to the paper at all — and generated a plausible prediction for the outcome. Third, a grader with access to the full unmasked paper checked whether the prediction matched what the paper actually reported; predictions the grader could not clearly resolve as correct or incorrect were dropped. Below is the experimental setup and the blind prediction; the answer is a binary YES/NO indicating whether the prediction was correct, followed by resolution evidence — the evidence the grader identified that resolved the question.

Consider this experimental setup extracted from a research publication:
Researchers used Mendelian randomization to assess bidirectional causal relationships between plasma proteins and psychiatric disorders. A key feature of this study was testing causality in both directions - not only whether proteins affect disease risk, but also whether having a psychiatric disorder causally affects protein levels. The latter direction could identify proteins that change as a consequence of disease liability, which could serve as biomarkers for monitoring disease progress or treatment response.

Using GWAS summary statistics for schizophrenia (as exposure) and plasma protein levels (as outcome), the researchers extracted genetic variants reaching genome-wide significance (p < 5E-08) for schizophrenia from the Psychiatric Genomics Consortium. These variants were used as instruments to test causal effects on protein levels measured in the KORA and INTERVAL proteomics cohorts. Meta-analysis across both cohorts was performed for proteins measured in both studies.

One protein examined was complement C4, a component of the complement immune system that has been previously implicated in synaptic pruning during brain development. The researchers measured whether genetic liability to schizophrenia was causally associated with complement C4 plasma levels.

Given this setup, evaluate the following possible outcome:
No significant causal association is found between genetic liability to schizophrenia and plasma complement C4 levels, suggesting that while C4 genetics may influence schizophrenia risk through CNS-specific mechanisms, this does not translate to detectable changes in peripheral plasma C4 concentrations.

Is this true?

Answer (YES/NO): NO